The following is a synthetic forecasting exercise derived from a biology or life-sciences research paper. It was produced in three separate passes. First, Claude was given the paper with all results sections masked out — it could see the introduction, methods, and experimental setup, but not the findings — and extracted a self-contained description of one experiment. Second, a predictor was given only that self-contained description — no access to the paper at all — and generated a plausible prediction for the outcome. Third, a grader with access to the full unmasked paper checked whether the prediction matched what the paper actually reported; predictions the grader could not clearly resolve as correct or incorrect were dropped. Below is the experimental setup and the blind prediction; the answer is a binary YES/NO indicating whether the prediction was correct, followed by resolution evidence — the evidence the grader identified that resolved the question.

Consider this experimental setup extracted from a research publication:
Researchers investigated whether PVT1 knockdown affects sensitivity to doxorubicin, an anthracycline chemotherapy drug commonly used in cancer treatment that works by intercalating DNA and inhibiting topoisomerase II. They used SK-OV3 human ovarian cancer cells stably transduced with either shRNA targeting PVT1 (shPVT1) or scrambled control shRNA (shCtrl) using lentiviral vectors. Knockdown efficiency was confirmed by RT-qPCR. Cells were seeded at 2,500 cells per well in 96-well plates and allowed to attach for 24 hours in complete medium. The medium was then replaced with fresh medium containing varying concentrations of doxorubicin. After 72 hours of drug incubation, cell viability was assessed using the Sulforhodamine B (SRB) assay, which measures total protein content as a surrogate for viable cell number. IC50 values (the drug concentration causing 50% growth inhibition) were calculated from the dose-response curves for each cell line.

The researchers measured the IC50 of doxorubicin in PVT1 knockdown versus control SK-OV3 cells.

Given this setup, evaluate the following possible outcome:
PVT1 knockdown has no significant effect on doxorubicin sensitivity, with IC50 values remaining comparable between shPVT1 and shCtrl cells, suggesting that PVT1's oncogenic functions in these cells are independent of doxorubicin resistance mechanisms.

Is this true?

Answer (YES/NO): NO